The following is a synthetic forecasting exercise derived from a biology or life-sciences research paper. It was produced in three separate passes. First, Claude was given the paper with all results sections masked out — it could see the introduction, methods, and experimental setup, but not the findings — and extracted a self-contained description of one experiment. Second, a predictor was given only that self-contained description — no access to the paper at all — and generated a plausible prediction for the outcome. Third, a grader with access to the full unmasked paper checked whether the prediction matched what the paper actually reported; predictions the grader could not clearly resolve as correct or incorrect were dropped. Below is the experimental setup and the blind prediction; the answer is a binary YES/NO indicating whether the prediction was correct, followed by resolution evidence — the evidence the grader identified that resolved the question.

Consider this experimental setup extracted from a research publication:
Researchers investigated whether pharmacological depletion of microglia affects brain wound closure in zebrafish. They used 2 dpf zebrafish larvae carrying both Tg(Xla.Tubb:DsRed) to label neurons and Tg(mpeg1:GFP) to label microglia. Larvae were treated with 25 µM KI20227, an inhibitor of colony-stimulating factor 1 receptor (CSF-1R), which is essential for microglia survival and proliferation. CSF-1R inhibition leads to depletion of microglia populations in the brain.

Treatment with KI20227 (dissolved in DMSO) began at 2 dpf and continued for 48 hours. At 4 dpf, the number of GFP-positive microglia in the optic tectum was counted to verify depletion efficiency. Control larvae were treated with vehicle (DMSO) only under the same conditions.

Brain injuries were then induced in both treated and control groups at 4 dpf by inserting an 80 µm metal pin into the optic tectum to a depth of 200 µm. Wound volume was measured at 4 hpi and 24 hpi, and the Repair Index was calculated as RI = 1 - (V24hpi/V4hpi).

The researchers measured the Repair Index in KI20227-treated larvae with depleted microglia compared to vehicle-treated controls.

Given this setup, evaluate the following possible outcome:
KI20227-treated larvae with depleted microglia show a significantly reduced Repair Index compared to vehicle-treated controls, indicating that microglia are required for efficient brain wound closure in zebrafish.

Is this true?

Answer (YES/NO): YES